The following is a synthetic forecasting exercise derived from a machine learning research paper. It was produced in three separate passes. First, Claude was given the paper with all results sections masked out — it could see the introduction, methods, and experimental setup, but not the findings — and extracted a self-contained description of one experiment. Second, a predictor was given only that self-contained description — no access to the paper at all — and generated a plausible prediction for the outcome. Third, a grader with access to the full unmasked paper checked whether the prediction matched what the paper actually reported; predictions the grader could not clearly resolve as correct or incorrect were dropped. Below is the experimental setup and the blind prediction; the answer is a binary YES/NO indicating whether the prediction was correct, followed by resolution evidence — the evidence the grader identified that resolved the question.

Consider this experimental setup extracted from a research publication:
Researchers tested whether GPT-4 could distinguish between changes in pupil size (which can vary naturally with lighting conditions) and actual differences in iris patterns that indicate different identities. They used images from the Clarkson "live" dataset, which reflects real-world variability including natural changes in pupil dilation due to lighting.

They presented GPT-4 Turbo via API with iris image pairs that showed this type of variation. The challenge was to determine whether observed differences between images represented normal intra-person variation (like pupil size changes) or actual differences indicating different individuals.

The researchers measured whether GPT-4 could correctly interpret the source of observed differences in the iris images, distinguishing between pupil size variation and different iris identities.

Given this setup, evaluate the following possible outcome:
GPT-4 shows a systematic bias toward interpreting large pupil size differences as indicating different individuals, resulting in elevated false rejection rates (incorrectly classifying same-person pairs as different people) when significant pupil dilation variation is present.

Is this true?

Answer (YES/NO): NO